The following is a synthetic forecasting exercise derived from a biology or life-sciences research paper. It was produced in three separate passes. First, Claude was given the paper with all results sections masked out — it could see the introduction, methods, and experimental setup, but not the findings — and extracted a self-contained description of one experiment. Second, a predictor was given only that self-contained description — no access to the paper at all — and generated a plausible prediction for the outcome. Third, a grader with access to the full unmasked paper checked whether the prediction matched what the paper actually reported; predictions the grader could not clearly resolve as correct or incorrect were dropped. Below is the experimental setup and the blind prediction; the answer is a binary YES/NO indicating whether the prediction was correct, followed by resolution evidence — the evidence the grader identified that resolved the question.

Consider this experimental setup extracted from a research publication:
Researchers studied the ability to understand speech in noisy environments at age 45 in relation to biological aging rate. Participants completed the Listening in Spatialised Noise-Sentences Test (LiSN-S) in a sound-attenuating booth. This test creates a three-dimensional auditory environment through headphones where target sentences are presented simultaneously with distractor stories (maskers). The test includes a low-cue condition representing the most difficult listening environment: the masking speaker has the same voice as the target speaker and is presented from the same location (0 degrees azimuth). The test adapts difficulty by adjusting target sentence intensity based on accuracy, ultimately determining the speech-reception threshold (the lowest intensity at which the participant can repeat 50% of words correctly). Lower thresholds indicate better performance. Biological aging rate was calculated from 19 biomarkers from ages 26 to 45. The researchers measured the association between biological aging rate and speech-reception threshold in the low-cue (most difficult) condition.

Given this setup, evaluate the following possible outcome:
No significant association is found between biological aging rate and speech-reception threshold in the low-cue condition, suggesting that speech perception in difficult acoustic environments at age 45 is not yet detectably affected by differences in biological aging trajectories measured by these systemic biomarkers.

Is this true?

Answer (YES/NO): NO